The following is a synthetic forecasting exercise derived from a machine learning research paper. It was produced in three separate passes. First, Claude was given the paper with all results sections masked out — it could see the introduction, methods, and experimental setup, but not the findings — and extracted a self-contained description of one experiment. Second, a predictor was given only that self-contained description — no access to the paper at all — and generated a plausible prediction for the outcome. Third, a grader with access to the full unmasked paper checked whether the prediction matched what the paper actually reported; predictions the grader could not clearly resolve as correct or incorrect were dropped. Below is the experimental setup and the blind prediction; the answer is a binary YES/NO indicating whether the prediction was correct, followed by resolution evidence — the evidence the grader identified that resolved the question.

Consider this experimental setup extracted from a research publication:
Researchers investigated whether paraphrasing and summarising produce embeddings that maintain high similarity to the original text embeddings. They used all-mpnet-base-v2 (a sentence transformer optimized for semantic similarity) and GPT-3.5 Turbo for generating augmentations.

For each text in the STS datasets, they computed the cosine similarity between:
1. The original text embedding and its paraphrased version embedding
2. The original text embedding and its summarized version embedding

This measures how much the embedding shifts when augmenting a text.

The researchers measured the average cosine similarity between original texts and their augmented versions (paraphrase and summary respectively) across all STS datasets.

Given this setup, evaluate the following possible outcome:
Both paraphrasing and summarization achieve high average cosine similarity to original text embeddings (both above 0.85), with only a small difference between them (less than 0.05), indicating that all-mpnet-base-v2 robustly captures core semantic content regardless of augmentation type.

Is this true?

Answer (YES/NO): YES